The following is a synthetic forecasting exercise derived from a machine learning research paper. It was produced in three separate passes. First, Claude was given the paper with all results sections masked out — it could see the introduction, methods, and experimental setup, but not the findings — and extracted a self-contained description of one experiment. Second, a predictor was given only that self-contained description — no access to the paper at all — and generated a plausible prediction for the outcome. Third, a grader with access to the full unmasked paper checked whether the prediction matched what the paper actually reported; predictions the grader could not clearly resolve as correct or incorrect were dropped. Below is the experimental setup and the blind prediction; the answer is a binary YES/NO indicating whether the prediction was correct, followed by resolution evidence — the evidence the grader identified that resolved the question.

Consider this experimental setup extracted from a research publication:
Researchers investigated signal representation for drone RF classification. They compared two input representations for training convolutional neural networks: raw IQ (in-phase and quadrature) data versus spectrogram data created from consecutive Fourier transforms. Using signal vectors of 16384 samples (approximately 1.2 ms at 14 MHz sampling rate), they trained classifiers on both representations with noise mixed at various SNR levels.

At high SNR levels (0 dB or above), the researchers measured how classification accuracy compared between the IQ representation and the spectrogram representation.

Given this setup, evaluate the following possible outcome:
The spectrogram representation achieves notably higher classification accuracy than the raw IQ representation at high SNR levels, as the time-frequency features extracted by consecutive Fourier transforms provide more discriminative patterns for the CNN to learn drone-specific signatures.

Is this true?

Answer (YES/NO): NO